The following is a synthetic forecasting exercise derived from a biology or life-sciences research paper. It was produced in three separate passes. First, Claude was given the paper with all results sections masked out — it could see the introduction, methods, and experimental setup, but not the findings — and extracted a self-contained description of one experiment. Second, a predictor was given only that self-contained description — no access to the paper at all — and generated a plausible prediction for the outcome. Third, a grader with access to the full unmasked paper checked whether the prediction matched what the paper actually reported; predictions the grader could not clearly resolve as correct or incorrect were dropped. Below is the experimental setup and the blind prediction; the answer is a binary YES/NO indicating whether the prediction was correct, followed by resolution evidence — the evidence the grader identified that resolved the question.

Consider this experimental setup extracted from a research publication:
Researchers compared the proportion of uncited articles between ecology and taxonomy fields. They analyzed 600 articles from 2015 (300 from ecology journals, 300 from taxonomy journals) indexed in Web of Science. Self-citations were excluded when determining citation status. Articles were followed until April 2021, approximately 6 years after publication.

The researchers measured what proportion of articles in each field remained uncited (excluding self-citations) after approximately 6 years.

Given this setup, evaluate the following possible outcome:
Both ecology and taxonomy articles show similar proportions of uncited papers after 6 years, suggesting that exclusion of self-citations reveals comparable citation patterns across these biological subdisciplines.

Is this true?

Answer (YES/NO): NO